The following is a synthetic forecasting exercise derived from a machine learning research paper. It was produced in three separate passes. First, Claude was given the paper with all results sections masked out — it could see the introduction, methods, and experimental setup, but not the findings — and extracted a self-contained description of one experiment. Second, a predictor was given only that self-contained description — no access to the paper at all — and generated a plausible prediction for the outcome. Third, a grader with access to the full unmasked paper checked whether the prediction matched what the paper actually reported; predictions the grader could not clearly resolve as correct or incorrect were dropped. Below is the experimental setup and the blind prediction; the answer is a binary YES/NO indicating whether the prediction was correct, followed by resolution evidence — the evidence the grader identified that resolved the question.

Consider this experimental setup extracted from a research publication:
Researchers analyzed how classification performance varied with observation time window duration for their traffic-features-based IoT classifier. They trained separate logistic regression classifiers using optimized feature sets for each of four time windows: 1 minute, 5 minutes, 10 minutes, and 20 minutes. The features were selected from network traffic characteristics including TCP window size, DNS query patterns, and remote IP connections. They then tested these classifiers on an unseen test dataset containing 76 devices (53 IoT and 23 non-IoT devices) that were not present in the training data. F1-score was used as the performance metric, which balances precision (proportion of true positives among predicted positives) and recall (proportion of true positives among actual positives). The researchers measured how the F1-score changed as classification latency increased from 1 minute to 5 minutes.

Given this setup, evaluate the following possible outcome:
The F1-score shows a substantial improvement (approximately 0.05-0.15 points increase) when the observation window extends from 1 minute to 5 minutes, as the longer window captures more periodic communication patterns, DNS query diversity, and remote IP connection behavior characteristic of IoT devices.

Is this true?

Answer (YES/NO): YES